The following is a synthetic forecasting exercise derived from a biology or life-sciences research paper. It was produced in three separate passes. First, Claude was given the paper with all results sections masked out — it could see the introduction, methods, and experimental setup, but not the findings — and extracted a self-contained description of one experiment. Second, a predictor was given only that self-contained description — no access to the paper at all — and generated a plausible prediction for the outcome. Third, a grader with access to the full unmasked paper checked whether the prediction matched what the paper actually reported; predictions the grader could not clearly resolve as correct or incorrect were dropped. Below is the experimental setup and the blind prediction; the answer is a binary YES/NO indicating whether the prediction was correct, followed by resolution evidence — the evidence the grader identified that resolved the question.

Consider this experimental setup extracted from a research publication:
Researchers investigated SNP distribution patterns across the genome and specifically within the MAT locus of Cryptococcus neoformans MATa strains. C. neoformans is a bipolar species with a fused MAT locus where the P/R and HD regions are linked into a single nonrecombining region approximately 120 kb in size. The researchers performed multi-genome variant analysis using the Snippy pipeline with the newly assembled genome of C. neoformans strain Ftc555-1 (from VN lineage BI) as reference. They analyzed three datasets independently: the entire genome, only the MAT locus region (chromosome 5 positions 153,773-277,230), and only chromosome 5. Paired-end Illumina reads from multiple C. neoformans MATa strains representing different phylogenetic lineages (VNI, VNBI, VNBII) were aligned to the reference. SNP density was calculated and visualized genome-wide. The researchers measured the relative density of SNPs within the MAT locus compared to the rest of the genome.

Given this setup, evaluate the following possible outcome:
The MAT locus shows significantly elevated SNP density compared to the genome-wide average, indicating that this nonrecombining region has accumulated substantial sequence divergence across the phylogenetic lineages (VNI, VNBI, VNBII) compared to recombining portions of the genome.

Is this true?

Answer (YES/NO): NO